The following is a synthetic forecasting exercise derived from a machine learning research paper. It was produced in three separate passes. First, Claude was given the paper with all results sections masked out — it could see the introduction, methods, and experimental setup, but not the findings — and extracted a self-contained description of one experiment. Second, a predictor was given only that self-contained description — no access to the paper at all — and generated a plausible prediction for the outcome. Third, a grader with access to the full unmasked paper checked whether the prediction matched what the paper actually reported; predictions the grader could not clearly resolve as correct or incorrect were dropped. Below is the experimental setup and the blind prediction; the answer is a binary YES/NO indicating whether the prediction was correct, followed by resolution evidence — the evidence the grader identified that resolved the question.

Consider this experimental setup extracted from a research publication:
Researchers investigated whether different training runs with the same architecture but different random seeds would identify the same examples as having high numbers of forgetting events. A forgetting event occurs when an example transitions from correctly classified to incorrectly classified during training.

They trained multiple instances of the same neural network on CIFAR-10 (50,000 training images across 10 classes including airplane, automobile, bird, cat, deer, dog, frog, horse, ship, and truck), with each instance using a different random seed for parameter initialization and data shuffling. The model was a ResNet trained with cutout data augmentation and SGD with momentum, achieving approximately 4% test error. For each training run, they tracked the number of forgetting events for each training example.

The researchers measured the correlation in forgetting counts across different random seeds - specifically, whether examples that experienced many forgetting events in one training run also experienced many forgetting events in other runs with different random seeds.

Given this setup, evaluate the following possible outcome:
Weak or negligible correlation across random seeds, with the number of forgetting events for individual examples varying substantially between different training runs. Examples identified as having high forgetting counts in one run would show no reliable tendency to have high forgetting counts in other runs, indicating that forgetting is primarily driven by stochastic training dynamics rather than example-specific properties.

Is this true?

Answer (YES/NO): NO